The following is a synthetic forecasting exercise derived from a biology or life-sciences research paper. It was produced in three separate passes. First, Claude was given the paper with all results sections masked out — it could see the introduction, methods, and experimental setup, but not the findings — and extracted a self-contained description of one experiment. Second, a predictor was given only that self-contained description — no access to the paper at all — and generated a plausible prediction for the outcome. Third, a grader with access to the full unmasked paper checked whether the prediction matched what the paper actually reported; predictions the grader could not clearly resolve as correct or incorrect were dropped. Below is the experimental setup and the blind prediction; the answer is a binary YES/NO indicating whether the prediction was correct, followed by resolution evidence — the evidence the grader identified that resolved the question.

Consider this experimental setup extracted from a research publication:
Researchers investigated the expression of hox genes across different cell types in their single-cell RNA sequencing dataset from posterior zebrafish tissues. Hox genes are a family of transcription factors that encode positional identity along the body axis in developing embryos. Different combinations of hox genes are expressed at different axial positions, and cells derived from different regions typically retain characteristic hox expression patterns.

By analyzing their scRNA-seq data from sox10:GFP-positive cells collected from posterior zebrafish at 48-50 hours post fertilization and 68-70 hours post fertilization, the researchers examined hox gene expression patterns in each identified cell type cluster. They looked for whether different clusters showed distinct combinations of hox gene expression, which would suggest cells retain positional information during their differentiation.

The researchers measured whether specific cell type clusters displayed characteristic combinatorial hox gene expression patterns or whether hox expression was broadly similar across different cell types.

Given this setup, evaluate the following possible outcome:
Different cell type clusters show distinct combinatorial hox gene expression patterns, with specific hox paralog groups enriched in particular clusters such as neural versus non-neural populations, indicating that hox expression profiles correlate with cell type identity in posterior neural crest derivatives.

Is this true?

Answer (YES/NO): YES